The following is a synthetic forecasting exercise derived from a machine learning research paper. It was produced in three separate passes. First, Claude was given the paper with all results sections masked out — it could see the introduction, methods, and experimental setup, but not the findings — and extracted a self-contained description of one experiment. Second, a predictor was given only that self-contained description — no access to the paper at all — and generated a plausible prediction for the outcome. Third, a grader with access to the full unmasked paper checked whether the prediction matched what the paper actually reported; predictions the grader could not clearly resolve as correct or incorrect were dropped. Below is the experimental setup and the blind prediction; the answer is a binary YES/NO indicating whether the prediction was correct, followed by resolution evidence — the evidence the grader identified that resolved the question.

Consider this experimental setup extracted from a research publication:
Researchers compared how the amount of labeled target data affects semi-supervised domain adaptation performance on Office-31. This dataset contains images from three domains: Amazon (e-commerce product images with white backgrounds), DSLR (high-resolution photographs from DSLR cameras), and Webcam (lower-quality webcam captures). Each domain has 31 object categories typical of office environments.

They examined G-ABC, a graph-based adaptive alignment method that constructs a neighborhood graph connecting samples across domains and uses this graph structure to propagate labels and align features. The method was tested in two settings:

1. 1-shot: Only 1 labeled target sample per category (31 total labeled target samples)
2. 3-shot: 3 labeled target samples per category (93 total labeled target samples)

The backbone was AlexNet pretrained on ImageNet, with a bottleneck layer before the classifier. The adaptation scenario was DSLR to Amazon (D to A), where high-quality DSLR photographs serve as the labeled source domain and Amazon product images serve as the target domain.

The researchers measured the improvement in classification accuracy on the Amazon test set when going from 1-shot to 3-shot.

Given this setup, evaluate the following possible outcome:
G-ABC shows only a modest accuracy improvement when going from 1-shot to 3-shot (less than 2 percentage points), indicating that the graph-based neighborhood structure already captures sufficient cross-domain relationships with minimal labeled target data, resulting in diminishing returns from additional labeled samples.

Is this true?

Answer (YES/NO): NO